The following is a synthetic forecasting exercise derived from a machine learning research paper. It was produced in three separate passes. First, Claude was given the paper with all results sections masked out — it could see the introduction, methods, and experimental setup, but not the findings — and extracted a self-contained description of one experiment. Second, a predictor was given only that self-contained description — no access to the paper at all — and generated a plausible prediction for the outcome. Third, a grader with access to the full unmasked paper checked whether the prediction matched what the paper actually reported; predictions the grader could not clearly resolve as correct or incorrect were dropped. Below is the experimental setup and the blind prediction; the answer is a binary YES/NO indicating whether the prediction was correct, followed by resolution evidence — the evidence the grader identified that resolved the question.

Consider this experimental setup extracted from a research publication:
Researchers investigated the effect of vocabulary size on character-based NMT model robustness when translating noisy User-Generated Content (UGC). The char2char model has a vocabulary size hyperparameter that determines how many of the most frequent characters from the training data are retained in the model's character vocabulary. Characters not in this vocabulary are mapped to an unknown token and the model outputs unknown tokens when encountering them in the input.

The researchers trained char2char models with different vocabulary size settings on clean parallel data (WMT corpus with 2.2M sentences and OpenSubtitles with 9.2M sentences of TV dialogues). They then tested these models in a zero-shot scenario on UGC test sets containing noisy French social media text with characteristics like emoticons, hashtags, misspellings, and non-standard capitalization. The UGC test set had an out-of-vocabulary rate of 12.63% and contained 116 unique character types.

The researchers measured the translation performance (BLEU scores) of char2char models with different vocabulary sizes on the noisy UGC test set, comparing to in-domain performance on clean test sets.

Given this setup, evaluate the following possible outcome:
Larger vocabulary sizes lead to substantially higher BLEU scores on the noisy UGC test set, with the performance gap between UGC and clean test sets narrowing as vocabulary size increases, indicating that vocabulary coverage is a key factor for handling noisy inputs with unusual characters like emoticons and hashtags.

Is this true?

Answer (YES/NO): NO